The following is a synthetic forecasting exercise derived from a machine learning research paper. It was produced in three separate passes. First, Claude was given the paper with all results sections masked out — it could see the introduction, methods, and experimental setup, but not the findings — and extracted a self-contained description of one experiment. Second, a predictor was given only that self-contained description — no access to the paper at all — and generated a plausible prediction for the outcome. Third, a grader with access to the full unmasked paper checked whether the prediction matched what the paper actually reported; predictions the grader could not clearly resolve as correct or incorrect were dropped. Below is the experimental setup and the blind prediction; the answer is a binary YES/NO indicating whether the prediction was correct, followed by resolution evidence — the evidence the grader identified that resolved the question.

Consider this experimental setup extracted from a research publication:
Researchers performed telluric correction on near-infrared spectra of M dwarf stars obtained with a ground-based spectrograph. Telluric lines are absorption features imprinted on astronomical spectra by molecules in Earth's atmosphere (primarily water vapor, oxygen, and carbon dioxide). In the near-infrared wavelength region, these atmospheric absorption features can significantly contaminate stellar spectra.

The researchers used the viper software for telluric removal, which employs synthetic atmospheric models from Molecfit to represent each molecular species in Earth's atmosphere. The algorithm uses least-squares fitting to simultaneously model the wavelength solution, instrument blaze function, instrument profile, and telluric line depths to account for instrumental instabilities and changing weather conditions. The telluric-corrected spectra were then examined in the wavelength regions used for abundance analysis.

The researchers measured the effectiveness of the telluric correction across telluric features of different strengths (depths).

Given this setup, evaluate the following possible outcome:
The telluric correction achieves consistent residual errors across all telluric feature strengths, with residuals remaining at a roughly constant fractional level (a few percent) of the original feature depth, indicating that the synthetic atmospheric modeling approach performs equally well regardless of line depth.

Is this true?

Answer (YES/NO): NO